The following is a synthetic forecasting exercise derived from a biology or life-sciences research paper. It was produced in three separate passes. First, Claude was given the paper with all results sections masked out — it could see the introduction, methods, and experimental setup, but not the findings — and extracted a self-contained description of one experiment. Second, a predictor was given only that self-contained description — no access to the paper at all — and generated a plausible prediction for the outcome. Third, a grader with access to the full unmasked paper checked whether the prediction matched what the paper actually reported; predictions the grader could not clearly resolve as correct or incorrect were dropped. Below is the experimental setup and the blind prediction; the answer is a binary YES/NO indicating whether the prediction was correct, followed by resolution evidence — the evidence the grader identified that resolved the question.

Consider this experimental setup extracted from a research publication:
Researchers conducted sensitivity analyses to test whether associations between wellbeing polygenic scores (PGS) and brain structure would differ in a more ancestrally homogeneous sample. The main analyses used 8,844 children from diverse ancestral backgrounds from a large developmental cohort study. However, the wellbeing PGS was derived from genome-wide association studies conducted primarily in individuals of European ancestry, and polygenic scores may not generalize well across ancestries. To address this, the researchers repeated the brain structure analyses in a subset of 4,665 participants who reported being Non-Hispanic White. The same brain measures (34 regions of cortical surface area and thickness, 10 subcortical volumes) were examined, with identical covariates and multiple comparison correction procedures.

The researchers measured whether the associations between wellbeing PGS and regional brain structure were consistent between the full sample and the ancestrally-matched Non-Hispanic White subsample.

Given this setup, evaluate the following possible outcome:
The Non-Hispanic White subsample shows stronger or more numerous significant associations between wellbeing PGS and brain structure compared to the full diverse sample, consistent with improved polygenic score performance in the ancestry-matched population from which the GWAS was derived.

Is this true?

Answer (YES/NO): NO